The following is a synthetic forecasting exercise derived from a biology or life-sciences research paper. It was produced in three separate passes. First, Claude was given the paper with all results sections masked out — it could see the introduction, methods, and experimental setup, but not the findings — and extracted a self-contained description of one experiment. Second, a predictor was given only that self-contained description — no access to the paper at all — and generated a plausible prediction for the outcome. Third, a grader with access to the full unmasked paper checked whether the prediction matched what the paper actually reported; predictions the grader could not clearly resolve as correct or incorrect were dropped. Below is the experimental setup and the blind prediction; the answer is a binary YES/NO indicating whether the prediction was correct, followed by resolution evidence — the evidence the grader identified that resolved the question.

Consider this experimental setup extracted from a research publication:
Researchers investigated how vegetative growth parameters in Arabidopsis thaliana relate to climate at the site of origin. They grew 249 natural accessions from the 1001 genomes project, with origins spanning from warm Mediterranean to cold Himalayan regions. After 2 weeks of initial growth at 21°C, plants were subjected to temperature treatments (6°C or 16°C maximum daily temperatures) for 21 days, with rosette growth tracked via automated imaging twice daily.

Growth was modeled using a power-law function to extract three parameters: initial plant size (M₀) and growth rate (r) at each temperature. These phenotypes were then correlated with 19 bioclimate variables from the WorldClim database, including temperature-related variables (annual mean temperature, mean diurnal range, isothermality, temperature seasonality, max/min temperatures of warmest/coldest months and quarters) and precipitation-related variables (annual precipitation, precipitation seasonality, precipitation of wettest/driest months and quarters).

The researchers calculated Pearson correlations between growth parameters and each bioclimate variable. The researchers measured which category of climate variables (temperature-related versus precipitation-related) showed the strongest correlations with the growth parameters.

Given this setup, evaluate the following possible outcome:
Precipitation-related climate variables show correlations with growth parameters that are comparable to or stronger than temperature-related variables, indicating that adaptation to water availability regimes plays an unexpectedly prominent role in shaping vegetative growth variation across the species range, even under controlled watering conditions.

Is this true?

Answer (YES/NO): NO